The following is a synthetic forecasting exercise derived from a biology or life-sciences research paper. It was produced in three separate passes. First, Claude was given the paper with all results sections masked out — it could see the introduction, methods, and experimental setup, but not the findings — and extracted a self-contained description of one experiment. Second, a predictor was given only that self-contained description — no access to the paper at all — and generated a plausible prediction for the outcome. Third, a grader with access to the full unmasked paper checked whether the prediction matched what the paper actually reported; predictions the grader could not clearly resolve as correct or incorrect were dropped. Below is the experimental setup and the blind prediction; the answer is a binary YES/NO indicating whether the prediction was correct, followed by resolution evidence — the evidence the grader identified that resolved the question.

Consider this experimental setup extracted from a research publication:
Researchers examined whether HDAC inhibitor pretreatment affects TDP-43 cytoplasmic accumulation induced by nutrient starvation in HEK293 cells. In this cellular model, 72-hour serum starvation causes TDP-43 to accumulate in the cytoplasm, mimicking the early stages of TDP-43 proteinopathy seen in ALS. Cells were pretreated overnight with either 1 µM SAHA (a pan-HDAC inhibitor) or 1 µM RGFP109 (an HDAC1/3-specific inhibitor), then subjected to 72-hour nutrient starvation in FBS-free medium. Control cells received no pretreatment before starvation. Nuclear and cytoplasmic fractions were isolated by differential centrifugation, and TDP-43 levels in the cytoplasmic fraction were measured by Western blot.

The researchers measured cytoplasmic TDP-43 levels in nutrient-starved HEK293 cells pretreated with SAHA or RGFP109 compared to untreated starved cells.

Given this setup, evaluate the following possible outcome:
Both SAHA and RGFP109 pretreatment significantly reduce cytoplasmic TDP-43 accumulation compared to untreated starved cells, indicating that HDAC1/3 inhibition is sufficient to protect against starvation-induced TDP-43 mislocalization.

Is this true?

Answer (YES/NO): NO